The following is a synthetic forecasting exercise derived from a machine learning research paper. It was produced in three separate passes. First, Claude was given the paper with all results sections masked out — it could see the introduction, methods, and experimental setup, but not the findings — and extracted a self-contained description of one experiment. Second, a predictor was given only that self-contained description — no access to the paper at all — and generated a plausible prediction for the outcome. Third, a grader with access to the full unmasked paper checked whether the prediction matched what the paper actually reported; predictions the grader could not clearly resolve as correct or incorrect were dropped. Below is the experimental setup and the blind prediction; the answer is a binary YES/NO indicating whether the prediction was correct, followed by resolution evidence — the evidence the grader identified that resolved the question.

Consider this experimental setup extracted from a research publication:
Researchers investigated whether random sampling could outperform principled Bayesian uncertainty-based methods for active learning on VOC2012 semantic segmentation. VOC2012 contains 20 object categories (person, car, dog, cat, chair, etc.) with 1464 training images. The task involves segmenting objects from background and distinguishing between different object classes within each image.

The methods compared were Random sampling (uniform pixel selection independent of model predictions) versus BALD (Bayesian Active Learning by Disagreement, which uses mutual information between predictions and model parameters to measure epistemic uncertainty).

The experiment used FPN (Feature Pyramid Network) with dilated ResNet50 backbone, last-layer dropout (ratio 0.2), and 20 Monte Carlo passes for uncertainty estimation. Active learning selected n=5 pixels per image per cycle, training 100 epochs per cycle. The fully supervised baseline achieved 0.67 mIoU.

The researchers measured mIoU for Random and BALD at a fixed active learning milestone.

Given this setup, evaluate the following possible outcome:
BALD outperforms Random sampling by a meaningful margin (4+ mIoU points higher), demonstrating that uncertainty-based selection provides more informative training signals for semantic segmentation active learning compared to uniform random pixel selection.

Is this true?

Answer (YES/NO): NO